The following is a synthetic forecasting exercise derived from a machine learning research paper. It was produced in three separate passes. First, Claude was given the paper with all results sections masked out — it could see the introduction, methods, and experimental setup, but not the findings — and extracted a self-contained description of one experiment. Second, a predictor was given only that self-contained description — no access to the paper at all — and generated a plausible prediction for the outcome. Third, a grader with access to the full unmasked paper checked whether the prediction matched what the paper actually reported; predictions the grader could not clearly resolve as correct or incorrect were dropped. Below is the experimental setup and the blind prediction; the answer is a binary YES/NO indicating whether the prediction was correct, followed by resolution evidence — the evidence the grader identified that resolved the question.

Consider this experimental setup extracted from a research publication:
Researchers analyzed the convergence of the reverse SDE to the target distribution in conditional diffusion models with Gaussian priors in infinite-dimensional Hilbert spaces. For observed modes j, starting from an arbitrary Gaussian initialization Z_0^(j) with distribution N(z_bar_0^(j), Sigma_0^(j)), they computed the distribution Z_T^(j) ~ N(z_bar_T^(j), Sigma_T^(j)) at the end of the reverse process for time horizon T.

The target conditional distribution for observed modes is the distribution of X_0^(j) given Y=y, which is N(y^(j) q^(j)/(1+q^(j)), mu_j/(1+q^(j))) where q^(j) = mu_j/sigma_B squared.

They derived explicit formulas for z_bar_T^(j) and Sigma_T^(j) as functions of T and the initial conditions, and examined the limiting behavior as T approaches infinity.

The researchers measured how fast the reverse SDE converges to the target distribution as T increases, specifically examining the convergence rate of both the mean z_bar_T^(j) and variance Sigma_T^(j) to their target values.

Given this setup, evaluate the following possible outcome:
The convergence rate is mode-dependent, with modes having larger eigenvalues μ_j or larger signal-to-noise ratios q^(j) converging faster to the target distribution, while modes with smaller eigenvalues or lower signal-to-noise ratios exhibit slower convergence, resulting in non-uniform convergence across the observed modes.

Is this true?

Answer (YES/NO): NO